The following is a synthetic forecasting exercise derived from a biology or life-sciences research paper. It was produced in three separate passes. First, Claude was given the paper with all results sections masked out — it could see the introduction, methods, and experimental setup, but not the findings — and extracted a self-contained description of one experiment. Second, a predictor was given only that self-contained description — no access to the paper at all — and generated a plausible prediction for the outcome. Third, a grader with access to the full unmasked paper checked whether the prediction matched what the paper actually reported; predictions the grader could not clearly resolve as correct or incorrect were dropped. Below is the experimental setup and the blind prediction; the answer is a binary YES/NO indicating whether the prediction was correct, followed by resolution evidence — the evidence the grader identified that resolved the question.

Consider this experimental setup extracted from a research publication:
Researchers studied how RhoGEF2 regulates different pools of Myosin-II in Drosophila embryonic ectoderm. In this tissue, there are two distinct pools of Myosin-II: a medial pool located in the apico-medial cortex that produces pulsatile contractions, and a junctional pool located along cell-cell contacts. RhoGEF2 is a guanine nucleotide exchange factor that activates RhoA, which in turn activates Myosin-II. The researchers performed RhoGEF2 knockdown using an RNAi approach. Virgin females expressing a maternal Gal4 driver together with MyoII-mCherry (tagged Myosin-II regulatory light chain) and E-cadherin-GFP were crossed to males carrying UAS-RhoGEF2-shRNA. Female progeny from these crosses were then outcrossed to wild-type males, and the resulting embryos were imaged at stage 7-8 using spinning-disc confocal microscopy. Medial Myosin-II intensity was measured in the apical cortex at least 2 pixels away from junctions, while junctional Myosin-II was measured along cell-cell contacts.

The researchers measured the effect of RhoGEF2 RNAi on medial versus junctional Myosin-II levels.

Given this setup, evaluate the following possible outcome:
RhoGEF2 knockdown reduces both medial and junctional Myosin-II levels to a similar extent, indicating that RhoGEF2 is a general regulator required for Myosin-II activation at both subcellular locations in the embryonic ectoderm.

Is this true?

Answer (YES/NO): NO